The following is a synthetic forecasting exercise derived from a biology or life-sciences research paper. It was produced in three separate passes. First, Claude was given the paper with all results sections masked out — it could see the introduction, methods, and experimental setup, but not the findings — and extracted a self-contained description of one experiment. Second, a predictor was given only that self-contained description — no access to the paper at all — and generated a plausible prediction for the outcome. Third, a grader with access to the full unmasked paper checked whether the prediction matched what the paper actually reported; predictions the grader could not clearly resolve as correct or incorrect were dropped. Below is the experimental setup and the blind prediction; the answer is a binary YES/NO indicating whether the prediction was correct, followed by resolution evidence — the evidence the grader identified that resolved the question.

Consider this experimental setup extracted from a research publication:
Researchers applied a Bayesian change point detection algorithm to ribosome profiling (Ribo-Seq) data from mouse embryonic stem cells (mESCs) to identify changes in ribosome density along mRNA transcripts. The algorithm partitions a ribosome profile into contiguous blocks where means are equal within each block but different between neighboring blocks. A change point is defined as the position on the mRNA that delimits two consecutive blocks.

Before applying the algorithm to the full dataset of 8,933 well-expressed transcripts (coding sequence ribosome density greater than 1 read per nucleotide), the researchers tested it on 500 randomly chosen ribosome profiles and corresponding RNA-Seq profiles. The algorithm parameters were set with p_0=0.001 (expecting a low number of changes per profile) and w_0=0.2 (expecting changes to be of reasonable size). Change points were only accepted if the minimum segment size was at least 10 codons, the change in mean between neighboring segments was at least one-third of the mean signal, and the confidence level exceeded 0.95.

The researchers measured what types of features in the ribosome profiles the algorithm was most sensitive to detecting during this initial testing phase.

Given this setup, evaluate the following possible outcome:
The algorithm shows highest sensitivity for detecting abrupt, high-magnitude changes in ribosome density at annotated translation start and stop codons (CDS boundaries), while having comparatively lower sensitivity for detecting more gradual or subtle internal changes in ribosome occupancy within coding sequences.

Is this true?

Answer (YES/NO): NO